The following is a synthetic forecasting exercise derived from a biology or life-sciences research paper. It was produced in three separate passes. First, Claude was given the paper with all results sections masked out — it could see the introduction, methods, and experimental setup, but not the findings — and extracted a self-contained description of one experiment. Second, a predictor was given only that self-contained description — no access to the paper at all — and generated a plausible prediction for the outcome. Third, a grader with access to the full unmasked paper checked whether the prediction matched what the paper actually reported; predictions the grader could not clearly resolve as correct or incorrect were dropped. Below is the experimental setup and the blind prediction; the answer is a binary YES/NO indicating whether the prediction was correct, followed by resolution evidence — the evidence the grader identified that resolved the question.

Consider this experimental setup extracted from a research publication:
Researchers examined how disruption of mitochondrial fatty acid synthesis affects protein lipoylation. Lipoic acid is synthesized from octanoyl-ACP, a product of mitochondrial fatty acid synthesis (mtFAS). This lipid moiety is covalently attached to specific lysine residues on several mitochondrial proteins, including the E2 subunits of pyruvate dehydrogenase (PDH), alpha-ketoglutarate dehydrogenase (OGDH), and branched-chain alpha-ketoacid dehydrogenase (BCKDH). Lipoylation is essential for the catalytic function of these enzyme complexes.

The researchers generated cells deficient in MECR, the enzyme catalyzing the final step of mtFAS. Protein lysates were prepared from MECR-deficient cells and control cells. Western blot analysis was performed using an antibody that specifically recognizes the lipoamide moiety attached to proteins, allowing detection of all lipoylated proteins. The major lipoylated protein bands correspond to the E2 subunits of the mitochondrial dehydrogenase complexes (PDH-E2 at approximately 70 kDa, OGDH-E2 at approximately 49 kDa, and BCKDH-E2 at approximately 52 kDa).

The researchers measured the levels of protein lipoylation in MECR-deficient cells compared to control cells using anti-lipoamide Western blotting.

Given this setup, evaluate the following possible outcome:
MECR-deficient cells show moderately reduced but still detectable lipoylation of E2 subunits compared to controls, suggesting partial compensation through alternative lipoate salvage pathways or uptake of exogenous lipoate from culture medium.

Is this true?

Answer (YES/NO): NO